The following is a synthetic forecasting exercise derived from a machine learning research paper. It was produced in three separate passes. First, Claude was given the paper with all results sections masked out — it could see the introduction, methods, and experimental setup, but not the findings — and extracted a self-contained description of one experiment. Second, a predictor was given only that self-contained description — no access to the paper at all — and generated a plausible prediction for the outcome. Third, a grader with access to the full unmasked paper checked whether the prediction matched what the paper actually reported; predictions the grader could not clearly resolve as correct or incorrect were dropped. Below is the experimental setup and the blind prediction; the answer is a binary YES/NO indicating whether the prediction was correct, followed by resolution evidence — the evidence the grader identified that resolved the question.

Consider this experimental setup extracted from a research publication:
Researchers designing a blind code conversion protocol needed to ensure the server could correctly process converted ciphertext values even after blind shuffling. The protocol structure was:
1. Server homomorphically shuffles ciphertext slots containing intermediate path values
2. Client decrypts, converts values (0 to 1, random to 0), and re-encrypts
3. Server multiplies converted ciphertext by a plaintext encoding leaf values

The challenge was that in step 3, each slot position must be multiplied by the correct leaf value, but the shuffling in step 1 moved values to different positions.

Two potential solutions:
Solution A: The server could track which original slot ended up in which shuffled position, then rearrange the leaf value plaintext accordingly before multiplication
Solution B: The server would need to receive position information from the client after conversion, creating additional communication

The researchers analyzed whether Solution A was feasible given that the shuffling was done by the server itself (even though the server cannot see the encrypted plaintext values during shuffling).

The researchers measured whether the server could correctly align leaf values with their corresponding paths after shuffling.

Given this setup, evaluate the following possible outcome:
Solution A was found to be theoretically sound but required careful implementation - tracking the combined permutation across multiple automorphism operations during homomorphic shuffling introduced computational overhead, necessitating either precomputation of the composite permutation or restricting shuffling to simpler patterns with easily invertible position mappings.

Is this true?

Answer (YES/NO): NO